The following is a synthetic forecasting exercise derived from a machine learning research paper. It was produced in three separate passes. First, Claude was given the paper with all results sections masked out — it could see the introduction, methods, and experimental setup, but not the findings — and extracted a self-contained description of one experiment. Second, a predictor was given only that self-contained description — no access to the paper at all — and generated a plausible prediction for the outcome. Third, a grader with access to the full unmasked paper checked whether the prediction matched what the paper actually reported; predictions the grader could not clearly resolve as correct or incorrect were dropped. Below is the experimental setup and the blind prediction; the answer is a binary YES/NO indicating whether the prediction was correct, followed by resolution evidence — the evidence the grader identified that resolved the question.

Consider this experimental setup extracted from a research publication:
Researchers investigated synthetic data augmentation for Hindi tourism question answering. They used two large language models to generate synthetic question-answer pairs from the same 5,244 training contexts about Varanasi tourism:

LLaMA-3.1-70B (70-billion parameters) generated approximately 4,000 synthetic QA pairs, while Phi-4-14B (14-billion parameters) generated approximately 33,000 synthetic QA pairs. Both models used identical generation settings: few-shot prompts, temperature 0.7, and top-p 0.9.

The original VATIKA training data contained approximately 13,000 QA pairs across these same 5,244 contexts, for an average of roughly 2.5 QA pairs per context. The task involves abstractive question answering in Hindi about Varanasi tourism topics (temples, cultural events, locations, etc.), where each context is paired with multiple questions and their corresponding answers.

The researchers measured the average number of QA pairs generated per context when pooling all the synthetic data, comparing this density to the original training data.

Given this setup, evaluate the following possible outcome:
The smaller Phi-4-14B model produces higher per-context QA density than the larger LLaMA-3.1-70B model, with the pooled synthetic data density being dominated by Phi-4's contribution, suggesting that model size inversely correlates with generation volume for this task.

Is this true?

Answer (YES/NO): YES